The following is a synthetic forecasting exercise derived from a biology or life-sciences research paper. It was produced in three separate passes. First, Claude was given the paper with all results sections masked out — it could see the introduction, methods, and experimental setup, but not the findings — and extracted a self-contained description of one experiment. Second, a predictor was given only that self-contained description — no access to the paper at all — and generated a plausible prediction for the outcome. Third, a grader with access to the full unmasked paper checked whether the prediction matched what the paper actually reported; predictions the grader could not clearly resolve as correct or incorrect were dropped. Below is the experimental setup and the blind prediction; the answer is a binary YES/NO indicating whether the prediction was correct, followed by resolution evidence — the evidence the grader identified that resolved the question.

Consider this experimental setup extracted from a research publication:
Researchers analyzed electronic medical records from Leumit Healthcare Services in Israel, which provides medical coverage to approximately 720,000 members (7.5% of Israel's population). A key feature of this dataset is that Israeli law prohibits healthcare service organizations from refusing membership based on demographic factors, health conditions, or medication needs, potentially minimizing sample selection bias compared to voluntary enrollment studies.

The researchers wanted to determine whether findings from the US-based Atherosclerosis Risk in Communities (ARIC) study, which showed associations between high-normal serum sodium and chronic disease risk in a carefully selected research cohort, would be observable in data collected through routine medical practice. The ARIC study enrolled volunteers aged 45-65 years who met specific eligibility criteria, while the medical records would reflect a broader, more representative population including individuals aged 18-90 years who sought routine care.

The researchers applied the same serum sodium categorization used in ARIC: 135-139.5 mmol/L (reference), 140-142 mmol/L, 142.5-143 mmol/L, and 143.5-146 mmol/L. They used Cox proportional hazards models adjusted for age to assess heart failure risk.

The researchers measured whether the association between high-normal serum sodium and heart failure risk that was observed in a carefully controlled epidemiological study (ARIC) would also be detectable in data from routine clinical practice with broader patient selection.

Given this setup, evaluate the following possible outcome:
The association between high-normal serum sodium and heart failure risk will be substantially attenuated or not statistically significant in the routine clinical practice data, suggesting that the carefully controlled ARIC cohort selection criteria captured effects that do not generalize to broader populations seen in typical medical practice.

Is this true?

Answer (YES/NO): NO